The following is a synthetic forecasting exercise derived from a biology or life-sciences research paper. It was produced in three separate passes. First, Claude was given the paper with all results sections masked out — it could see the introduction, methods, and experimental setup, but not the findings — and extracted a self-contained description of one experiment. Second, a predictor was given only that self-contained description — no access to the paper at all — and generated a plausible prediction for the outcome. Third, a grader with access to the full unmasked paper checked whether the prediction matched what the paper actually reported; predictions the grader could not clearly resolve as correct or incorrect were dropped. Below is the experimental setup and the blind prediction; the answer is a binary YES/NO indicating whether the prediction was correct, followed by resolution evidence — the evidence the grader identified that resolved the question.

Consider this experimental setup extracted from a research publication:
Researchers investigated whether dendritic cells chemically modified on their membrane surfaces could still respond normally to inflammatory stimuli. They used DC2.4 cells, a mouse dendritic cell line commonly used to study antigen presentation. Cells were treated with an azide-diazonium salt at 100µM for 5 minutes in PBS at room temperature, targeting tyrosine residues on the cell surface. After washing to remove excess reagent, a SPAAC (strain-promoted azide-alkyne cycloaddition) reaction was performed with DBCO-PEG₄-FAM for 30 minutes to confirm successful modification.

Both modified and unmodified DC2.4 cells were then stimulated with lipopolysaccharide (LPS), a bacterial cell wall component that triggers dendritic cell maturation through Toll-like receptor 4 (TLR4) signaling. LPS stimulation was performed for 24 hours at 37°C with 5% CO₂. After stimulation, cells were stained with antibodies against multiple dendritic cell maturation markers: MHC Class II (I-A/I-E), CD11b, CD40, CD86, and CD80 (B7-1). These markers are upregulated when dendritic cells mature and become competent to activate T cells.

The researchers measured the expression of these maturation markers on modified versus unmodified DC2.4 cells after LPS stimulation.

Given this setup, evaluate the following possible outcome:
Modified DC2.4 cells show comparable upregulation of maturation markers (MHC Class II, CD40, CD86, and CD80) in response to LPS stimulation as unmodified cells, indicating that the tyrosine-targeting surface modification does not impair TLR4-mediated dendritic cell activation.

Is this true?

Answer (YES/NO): YES